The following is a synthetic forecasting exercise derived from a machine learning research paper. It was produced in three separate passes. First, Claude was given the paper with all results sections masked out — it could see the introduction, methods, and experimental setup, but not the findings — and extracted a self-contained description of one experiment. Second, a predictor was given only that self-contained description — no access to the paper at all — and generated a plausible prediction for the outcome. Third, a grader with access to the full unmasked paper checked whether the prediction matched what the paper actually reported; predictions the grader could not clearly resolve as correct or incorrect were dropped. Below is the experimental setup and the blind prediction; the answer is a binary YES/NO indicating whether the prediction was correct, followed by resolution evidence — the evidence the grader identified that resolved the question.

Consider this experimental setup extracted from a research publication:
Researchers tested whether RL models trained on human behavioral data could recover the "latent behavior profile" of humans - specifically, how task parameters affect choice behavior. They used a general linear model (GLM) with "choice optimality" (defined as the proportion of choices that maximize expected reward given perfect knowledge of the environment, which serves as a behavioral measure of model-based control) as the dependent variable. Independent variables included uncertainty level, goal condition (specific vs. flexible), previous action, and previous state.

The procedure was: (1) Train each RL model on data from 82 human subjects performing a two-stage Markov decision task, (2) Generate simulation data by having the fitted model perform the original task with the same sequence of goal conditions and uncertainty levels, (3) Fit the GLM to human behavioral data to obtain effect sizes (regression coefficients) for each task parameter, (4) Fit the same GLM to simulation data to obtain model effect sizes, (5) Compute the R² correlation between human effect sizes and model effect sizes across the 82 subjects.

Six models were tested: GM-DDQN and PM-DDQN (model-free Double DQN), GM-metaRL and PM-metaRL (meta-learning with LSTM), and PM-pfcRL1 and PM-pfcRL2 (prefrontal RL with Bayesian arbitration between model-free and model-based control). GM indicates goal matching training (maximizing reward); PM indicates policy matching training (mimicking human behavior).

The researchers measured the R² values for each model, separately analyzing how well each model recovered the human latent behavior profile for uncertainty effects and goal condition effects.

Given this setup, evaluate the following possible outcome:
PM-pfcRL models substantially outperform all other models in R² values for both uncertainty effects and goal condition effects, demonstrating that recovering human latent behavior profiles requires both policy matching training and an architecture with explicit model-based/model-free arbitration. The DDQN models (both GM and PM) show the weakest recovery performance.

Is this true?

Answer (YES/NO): NO